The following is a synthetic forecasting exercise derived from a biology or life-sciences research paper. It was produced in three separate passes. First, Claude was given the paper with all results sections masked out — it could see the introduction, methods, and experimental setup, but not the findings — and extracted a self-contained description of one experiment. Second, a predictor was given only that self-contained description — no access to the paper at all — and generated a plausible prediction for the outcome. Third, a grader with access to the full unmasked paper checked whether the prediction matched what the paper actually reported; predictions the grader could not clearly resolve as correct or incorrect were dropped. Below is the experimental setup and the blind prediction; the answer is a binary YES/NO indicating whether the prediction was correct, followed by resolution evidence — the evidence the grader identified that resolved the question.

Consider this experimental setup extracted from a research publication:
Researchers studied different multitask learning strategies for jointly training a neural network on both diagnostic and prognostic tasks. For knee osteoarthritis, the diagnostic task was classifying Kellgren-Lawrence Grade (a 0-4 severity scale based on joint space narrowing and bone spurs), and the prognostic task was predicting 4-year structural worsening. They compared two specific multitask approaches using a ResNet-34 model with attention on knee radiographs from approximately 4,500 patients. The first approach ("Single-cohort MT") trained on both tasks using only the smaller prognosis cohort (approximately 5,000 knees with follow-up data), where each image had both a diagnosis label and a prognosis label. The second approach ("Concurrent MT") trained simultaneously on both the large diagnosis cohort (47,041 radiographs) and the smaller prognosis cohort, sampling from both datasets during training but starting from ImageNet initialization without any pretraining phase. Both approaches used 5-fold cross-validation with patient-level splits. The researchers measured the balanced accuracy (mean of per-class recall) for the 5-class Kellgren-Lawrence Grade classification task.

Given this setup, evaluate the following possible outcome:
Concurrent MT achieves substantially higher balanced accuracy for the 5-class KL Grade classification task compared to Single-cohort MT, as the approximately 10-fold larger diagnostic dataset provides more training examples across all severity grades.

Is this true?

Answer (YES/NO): NO